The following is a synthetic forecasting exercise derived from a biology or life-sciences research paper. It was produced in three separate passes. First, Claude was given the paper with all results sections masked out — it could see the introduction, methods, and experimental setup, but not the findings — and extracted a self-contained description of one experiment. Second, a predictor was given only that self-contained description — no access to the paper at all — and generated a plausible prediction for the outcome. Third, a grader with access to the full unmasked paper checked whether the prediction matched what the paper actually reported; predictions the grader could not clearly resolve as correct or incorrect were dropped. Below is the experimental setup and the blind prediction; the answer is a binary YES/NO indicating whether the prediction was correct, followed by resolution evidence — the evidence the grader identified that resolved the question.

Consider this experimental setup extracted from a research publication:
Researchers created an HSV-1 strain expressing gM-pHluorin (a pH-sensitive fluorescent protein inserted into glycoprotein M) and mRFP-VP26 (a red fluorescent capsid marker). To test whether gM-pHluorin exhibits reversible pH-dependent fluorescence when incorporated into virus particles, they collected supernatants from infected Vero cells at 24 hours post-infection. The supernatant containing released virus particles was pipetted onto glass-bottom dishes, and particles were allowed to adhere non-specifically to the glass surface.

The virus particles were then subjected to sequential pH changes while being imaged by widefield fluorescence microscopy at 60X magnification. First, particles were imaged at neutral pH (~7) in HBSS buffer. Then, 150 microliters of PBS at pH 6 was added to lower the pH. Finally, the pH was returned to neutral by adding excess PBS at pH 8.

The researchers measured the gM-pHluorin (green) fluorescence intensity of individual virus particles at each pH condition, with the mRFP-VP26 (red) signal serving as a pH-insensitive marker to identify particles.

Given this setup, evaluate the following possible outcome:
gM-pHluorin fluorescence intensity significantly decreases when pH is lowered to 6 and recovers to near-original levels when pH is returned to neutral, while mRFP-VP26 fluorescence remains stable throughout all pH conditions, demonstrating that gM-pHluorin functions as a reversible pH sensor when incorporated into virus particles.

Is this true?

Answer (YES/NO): NO